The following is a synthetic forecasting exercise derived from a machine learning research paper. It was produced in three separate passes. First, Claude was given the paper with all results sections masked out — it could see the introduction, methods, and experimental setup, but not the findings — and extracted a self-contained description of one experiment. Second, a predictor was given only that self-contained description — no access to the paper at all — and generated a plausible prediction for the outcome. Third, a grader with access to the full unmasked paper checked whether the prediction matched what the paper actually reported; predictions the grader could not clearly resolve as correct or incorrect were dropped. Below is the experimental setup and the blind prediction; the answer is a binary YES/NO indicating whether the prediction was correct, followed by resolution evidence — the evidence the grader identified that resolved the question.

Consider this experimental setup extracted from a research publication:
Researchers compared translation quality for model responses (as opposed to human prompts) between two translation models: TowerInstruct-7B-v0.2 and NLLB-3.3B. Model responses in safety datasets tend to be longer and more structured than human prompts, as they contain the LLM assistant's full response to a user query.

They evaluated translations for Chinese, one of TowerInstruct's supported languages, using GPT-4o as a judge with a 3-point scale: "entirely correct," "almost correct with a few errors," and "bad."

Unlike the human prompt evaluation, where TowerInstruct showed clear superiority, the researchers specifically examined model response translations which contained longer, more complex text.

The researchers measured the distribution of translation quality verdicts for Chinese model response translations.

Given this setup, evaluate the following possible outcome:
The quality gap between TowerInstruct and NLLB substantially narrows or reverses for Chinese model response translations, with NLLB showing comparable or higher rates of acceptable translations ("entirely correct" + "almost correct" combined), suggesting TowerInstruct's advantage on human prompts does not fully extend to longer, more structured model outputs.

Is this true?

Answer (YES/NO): NO